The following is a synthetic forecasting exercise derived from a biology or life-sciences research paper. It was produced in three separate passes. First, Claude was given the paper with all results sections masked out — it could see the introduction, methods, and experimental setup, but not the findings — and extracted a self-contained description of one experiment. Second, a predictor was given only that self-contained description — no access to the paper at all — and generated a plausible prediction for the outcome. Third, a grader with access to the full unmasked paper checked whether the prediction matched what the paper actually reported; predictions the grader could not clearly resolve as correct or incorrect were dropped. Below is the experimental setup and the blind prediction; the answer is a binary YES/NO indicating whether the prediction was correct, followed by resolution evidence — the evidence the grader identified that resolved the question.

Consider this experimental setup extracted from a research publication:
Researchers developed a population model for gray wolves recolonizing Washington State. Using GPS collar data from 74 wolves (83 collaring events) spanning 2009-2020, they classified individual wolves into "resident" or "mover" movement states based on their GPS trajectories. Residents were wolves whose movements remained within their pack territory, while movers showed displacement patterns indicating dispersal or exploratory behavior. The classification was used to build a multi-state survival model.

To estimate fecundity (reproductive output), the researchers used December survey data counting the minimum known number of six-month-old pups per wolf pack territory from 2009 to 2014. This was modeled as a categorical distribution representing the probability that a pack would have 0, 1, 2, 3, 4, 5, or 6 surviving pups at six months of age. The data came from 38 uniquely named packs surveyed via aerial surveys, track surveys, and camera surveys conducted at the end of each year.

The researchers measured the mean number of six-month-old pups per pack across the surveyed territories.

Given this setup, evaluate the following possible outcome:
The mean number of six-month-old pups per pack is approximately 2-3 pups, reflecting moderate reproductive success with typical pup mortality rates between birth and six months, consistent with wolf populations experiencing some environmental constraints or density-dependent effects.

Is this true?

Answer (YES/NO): NO